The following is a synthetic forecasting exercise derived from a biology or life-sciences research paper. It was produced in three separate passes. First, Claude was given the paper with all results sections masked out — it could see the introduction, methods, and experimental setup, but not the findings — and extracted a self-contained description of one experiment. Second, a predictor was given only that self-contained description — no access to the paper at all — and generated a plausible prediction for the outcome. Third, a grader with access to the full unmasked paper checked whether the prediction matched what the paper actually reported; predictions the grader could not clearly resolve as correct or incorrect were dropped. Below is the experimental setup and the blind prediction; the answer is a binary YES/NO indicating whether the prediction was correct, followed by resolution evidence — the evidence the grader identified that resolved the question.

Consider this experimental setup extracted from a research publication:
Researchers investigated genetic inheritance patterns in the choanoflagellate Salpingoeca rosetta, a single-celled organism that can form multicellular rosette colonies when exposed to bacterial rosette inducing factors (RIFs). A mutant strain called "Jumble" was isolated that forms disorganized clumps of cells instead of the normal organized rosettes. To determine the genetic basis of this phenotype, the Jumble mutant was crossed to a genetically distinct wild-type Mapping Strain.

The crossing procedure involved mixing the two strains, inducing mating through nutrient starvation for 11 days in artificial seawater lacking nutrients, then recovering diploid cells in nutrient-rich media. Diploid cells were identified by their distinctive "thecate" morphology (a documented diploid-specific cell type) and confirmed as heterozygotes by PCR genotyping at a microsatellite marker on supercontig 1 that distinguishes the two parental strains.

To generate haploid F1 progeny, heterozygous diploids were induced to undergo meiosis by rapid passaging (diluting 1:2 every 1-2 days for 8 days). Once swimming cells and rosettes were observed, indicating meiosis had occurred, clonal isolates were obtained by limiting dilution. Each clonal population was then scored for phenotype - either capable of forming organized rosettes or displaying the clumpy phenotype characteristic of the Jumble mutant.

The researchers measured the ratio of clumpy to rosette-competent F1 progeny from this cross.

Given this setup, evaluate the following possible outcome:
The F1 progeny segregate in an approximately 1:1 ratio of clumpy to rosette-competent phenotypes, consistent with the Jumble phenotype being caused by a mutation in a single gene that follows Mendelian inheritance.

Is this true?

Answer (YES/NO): YES